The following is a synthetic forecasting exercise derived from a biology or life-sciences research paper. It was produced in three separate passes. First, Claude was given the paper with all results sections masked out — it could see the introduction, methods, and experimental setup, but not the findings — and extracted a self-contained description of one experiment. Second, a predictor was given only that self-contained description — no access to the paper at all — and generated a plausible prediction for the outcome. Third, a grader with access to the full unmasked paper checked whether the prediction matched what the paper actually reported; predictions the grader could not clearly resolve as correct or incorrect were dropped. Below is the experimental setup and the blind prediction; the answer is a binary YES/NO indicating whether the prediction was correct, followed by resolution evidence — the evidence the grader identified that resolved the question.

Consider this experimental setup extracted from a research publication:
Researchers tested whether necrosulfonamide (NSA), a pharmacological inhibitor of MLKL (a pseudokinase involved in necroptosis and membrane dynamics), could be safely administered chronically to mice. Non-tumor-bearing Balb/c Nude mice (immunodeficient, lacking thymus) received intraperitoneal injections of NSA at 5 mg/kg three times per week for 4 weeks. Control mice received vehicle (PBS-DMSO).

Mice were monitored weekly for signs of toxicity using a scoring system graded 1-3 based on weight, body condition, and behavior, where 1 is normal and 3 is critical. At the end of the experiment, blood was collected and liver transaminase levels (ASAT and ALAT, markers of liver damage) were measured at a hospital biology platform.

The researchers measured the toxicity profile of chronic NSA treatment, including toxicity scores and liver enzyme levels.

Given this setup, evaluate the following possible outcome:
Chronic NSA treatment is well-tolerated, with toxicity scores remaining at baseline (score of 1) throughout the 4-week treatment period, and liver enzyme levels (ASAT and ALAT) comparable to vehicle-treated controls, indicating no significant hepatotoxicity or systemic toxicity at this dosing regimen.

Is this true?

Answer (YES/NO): YES